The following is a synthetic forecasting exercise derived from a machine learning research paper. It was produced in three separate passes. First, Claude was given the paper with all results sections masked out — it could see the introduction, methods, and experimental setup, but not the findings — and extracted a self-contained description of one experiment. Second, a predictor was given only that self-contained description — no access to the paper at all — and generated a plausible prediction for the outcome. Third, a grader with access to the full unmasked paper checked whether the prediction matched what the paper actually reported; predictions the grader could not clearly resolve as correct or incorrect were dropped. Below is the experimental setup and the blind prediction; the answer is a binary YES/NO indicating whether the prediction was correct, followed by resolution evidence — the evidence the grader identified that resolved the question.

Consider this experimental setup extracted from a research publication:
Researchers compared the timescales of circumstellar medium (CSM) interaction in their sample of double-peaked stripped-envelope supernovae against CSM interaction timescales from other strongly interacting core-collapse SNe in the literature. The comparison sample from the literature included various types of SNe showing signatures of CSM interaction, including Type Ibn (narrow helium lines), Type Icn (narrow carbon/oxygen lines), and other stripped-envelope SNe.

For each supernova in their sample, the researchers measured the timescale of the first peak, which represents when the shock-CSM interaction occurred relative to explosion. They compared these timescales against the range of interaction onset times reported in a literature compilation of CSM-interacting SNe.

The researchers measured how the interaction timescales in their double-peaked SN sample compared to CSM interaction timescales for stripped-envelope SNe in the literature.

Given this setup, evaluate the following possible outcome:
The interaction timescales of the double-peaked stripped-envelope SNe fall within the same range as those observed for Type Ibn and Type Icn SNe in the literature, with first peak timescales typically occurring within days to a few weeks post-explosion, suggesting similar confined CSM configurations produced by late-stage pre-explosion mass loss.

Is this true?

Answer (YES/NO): NO